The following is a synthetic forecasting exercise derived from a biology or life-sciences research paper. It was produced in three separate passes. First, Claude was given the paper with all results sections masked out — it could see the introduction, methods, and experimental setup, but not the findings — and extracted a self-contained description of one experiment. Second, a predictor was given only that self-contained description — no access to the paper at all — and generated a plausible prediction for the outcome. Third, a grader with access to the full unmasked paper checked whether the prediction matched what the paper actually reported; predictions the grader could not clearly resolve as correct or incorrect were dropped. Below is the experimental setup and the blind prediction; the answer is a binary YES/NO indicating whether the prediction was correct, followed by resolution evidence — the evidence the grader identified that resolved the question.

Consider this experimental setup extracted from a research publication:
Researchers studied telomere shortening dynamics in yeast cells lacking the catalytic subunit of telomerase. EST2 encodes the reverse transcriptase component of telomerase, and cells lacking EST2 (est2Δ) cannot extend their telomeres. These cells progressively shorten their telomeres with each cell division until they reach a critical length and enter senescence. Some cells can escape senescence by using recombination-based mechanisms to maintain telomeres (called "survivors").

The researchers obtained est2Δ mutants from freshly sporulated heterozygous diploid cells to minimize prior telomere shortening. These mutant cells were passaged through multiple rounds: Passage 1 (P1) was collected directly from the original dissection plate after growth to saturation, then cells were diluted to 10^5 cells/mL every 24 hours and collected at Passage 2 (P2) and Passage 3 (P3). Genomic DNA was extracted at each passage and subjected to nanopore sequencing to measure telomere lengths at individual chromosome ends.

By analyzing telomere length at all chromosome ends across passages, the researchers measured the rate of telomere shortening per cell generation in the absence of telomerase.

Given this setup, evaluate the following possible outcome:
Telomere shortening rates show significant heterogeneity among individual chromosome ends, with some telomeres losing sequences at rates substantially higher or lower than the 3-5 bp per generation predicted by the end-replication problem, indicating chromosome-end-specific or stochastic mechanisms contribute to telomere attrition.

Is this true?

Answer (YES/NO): NO